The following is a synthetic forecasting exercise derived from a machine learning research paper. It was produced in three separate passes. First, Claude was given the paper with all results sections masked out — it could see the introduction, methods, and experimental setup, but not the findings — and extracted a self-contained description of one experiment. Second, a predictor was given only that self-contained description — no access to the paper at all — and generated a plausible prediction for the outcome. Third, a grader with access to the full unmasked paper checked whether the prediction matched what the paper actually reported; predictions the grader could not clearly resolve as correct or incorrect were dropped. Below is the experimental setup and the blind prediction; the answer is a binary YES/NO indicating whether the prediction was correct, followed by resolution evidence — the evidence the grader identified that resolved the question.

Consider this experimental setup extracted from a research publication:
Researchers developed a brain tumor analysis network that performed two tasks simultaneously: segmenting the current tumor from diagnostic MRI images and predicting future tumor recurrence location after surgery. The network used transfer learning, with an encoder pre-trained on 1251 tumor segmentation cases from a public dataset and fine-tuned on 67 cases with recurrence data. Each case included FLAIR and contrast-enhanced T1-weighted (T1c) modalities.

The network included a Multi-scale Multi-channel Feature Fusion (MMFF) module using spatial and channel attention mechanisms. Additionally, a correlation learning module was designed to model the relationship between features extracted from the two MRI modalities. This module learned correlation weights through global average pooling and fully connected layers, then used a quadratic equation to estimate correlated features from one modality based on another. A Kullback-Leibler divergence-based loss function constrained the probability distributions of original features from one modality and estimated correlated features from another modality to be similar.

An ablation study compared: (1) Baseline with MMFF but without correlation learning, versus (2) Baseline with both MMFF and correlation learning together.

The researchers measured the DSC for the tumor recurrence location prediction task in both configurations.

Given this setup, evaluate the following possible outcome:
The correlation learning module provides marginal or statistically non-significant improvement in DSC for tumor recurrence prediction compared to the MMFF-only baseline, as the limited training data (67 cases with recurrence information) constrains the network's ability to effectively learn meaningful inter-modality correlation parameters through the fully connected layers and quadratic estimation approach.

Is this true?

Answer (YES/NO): NO